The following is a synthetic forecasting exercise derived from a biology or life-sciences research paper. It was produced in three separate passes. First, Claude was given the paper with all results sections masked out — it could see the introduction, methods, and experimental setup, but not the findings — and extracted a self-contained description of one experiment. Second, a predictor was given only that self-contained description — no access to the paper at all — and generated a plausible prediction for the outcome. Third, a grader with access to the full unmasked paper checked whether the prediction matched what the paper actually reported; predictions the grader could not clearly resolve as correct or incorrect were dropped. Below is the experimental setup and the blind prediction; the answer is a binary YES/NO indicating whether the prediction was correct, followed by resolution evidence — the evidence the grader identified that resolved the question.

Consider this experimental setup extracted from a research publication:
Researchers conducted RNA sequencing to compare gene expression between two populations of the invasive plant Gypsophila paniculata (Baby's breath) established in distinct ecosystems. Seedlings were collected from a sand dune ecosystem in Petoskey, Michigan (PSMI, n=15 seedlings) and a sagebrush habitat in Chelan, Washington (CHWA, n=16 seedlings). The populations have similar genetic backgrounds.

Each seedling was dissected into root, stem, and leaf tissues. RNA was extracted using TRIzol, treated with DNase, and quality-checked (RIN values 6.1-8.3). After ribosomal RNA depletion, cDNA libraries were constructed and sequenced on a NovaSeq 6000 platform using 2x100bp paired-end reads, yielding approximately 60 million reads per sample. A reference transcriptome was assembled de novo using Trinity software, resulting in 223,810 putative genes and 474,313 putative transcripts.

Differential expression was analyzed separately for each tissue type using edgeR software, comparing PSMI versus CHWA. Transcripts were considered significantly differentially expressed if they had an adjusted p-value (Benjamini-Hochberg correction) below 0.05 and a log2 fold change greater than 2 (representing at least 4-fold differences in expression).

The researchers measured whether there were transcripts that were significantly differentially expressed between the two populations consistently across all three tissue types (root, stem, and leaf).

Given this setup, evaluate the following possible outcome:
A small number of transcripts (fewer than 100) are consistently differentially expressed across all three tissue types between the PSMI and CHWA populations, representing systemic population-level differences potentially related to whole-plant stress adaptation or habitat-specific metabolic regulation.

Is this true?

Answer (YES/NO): NO